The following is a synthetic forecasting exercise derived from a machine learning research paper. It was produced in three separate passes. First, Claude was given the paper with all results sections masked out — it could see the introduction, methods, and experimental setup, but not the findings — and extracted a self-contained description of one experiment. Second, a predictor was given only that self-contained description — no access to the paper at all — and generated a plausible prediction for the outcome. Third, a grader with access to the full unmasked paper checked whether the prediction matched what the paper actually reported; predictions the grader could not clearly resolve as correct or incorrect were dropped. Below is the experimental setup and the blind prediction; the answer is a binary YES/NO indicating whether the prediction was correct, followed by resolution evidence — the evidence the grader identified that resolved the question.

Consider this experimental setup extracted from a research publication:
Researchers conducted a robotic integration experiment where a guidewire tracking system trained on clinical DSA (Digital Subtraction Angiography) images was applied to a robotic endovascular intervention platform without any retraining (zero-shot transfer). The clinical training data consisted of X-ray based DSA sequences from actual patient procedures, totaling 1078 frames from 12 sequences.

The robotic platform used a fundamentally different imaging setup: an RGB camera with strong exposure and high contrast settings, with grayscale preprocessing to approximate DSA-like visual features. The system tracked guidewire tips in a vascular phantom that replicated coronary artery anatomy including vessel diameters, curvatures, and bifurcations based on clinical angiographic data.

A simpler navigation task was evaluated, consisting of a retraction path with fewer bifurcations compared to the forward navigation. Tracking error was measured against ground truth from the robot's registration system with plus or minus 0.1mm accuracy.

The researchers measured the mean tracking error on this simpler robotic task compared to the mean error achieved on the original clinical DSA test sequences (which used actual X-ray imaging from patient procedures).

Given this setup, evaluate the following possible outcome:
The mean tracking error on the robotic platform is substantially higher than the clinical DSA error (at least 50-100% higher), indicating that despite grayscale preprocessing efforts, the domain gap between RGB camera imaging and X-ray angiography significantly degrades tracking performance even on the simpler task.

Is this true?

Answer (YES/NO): NO